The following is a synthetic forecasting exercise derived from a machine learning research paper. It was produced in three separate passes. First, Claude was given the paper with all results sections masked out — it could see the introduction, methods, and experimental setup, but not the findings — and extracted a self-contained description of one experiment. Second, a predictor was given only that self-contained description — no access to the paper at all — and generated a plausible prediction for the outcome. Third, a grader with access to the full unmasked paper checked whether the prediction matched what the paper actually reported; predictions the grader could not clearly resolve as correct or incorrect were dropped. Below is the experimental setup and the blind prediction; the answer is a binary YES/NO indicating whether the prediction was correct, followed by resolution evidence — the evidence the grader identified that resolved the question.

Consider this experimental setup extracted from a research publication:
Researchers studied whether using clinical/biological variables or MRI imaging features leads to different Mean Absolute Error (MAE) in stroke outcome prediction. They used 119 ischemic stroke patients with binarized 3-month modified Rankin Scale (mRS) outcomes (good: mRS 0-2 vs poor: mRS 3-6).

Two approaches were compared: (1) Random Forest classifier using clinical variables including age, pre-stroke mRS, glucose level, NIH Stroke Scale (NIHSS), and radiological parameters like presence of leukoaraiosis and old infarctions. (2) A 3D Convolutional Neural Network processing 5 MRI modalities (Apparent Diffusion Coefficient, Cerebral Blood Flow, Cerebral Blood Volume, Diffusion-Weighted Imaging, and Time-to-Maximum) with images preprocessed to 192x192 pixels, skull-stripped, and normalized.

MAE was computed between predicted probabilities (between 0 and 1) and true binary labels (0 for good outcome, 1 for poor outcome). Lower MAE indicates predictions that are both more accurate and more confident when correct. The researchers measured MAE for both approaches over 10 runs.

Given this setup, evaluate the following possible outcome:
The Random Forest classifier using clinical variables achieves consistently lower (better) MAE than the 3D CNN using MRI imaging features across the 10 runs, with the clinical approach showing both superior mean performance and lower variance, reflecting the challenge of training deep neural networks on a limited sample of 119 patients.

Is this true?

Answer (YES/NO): NO